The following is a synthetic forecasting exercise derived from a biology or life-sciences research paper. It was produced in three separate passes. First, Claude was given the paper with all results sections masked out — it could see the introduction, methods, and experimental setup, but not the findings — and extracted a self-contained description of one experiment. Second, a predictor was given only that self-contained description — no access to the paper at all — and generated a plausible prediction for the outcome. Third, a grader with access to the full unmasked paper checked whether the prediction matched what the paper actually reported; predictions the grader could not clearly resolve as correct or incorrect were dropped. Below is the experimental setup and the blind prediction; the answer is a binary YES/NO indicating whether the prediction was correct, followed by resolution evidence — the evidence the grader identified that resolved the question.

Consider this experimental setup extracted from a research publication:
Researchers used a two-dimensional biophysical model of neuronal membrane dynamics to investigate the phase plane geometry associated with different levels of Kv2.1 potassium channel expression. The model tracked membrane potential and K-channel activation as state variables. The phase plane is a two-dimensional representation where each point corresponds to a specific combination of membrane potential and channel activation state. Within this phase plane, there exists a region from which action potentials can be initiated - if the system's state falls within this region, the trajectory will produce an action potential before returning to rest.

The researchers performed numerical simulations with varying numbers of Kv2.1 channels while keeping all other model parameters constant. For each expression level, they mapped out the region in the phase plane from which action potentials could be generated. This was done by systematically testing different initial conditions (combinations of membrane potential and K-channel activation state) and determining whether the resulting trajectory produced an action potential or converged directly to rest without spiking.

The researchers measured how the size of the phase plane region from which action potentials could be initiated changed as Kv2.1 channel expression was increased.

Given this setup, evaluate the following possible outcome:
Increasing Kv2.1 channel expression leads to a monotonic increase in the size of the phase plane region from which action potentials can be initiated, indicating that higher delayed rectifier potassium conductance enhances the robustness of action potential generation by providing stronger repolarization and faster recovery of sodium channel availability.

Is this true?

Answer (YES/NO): NO